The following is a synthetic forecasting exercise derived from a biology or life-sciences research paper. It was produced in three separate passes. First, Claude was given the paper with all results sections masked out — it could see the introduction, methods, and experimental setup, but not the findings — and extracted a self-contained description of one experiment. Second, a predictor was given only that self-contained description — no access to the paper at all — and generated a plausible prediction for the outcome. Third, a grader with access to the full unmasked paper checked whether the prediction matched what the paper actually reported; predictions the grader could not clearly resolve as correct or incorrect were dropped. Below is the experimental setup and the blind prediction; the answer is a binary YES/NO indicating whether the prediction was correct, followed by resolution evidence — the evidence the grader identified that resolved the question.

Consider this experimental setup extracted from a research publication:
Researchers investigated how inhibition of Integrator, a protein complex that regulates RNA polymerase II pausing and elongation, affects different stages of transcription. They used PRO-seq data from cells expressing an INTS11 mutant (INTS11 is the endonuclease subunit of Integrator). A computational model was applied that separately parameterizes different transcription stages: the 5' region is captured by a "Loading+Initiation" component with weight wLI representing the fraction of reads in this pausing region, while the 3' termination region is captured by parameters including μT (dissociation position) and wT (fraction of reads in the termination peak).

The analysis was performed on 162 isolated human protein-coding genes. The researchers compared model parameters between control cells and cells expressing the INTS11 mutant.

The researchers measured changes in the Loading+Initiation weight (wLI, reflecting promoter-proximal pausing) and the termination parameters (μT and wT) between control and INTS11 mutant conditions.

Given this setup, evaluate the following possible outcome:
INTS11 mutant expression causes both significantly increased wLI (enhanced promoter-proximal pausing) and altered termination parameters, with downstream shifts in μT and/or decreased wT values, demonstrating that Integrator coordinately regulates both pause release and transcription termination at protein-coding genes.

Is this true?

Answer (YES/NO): NO